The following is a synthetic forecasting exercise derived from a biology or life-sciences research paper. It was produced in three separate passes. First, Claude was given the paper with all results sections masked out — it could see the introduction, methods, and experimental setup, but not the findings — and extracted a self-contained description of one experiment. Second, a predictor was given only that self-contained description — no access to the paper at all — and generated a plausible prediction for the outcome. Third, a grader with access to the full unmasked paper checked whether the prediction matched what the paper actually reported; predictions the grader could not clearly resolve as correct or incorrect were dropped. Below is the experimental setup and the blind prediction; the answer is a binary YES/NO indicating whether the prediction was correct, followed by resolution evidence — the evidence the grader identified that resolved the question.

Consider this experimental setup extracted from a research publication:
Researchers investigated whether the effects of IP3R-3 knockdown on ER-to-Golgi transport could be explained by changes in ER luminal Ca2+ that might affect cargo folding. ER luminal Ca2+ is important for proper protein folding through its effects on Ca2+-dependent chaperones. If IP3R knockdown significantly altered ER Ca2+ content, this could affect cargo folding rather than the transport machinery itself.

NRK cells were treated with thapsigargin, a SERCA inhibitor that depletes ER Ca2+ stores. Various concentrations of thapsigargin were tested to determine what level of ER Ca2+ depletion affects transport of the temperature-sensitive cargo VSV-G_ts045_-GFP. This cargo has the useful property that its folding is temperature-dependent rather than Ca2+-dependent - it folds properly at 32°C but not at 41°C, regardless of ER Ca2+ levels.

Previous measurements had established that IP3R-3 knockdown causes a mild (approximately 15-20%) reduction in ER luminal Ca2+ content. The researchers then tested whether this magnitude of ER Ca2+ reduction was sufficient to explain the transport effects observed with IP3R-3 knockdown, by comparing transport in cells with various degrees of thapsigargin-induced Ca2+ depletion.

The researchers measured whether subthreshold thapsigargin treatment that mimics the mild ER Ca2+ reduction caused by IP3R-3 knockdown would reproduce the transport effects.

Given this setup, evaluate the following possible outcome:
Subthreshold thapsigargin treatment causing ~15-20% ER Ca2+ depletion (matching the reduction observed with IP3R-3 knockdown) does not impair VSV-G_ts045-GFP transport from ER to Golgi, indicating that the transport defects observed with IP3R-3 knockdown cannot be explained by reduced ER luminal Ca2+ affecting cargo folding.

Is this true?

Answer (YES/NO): NO